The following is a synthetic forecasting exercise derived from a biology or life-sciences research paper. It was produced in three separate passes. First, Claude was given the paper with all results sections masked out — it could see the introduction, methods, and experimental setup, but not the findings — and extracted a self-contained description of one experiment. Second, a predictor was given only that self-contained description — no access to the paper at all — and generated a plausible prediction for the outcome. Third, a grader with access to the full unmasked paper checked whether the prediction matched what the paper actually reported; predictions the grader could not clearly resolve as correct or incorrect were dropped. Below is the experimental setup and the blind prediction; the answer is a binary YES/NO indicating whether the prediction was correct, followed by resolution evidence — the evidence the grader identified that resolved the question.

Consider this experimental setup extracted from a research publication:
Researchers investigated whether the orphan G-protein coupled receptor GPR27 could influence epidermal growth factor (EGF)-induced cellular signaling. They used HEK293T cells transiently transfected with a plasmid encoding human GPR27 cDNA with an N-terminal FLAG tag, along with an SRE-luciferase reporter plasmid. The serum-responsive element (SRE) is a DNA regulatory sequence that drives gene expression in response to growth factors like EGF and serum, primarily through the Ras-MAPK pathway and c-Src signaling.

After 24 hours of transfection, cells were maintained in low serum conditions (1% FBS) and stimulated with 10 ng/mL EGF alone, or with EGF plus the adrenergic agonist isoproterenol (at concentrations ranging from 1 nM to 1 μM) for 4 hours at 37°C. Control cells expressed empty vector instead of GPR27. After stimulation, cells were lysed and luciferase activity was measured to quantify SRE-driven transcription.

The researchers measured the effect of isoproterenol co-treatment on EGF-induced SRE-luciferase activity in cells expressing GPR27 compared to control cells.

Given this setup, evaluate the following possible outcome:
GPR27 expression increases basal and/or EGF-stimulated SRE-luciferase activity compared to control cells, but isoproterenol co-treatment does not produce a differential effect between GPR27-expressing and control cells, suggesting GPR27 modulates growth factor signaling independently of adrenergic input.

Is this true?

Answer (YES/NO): NO